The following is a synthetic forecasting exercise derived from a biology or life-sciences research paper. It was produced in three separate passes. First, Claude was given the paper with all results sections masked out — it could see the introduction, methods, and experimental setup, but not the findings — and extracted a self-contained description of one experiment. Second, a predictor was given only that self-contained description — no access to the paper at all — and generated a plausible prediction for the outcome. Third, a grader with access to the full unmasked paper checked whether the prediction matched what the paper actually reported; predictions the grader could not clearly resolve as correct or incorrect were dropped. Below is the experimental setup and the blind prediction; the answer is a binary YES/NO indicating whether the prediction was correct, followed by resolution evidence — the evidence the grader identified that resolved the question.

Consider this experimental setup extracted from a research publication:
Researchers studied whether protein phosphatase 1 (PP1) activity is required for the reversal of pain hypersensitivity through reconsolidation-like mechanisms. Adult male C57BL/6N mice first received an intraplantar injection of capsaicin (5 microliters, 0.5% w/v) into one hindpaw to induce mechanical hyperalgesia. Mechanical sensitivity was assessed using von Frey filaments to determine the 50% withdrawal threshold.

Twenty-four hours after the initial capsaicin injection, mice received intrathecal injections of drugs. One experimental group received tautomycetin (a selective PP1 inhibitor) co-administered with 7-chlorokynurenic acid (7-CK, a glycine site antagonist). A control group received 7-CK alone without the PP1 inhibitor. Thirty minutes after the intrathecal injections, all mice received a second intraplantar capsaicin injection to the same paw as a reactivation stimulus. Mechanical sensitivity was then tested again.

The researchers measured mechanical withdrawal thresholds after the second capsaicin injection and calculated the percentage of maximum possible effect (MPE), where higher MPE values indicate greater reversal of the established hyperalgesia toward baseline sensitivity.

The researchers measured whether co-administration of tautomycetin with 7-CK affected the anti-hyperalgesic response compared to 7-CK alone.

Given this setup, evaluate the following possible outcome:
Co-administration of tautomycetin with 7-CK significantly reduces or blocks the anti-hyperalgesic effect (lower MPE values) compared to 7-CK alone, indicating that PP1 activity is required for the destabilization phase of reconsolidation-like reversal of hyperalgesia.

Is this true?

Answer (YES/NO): YES